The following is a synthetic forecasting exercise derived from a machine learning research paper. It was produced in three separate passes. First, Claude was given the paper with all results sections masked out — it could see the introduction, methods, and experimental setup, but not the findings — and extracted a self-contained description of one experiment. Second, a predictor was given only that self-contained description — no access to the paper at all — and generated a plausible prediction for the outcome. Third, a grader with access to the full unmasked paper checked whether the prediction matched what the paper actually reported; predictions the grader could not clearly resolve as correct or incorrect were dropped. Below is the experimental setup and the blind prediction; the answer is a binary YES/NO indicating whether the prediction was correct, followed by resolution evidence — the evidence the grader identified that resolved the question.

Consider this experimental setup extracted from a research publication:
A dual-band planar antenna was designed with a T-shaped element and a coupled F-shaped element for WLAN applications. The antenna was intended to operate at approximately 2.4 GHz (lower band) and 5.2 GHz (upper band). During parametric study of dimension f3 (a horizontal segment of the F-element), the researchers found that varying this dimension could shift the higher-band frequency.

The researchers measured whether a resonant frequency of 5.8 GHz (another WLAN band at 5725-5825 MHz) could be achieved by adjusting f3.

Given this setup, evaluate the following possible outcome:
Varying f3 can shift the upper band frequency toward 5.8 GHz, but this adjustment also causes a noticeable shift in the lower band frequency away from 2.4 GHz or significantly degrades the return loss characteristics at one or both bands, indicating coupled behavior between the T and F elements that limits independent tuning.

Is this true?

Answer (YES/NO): YES